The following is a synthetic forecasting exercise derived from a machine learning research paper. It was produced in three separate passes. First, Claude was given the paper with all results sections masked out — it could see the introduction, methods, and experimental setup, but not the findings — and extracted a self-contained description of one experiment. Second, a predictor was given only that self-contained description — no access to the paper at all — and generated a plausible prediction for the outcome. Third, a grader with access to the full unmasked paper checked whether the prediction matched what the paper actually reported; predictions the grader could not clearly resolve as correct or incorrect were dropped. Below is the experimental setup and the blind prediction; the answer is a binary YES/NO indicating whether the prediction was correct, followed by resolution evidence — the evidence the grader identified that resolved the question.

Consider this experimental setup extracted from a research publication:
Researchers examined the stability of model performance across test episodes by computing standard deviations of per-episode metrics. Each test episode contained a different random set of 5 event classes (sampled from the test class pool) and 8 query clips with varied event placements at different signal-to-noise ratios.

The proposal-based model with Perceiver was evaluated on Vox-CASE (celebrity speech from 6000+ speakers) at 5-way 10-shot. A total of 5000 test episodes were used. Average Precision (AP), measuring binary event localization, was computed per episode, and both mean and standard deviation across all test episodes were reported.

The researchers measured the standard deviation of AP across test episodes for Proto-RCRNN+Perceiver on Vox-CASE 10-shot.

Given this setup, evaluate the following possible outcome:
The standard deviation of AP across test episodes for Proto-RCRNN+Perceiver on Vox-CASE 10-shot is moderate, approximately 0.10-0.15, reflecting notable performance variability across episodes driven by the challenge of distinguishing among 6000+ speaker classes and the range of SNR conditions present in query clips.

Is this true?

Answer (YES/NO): NO